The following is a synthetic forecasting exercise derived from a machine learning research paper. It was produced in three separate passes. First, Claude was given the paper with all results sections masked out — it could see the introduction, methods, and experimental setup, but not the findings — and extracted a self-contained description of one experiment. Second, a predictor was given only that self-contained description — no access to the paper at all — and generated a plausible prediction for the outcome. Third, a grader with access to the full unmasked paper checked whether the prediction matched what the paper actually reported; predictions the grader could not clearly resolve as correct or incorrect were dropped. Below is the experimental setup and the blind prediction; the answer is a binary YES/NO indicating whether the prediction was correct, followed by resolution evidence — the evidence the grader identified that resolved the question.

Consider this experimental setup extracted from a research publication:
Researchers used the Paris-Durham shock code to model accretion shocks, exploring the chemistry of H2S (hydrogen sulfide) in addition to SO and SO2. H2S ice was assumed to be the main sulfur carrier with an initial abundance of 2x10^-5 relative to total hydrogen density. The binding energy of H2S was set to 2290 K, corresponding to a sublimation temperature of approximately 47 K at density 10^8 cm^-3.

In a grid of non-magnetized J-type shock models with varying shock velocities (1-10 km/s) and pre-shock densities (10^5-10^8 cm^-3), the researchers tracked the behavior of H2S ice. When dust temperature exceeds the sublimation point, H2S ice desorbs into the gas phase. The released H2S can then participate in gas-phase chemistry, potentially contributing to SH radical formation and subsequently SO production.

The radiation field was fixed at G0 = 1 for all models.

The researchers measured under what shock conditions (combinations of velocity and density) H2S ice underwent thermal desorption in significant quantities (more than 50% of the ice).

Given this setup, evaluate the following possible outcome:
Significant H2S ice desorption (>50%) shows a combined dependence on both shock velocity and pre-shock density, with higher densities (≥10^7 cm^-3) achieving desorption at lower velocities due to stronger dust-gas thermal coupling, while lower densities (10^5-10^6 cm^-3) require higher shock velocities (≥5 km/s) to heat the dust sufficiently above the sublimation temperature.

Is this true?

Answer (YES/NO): NO